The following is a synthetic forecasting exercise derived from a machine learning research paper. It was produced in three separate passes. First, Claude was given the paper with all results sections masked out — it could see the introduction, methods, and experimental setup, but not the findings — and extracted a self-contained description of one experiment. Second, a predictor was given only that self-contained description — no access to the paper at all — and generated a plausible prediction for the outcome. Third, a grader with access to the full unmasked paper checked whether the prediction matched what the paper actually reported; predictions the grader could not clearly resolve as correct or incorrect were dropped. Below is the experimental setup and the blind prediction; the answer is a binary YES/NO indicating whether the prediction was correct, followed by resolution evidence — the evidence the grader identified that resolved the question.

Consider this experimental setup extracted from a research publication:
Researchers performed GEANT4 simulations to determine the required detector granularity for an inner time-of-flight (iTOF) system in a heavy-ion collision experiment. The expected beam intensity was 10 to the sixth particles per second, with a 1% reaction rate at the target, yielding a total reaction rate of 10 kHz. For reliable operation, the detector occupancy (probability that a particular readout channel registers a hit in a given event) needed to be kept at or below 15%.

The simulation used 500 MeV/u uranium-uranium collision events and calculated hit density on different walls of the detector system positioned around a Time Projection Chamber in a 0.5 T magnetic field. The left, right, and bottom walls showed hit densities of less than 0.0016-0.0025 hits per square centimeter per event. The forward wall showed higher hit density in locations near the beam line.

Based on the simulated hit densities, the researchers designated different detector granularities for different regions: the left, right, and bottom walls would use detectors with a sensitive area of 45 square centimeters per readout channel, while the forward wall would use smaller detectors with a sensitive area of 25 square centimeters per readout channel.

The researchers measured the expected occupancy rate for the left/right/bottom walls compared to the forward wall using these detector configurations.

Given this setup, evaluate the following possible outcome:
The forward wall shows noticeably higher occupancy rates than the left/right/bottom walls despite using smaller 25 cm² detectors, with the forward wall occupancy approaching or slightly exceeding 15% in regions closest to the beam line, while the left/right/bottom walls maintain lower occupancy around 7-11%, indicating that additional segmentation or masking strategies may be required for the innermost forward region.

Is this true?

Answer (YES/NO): NO